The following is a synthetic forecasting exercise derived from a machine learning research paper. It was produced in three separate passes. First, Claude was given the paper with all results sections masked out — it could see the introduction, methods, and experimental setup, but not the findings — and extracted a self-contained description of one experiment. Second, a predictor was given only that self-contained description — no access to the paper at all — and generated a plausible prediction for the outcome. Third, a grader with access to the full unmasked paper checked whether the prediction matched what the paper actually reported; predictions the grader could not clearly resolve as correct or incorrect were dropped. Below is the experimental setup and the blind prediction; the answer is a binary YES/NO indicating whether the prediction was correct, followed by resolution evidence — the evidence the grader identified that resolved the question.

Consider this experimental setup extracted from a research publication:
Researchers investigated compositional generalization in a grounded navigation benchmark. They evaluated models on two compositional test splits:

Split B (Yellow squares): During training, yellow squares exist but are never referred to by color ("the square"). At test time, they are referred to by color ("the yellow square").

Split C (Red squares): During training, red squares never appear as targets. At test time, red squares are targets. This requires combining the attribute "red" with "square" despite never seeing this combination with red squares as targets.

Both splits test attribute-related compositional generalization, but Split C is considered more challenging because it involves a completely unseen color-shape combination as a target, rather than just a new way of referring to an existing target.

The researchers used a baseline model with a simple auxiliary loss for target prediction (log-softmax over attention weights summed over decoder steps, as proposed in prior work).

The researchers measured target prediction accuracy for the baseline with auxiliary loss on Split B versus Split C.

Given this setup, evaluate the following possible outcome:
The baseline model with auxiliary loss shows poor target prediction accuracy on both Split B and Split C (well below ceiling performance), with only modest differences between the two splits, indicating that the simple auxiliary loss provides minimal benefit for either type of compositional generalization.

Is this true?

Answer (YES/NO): NO